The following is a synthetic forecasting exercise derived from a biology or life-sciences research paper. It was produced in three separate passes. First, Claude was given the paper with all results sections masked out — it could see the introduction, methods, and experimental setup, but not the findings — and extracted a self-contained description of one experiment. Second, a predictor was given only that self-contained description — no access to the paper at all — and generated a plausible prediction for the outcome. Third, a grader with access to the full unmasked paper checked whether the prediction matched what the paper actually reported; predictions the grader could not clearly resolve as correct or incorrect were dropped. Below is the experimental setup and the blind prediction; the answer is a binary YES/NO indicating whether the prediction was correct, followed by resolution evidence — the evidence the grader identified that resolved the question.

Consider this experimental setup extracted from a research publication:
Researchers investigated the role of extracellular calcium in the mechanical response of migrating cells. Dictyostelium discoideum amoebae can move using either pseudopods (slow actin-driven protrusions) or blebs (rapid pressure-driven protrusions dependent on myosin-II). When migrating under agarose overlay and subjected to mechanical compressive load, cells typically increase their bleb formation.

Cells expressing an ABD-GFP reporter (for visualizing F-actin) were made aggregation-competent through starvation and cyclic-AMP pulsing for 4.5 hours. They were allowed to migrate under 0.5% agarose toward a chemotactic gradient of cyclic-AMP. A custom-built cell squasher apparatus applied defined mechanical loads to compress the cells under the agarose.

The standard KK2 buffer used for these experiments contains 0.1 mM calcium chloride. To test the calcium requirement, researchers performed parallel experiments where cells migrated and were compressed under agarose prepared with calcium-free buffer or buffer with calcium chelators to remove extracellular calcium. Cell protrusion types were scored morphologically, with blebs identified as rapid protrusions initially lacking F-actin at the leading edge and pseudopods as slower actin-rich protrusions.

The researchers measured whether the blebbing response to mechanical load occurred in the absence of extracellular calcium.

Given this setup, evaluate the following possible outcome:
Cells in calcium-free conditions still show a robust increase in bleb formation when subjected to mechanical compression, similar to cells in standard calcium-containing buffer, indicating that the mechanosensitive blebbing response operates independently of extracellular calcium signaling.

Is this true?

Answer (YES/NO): NO